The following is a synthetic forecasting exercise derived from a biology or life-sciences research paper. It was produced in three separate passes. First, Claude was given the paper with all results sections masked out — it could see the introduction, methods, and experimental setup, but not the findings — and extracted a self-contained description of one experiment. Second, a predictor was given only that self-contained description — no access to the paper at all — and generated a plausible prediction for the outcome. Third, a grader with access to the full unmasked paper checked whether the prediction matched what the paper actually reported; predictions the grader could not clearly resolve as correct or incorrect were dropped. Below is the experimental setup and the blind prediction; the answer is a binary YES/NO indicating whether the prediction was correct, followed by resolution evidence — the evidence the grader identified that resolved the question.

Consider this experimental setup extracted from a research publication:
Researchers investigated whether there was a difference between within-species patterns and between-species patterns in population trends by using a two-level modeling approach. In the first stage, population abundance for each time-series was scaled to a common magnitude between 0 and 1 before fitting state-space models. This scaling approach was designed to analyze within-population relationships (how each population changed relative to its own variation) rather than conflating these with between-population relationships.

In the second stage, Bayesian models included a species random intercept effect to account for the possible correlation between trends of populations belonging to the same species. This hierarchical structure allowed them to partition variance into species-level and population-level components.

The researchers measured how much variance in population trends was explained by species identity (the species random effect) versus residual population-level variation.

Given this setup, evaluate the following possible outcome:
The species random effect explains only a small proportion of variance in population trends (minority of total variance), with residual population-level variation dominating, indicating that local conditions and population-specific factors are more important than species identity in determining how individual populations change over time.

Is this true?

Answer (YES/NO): YES